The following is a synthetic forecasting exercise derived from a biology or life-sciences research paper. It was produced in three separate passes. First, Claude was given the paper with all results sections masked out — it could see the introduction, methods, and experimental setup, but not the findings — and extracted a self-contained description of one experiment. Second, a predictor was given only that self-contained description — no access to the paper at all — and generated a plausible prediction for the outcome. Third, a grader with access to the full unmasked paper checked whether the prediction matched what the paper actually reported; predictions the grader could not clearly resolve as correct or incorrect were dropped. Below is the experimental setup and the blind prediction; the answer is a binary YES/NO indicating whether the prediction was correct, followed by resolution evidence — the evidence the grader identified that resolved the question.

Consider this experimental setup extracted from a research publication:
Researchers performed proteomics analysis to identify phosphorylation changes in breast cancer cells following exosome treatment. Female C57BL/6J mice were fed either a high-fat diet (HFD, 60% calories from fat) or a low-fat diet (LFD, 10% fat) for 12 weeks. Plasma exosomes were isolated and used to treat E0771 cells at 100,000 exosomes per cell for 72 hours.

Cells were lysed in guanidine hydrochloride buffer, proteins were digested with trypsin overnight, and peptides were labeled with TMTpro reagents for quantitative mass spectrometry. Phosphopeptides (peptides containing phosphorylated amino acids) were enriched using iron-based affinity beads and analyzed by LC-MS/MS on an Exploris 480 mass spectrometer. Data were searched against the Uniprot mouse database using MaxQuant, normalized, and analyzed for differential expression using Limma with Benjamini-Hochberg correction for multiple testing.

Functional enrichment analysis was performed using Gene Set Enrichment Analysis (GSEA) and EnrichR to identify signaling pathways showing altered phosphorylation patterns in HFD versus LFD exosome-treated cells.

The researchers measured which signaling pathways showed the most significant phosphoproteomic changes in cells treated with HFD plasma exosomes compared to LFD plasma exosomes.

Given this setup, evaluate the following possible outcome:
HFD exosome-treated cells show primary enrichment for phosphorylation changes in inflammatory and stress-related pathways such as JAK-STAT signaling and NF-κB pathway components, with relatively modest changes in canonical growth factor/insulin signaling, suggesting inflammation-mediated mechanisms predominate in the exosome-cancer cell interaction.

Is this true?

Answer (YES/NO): NO